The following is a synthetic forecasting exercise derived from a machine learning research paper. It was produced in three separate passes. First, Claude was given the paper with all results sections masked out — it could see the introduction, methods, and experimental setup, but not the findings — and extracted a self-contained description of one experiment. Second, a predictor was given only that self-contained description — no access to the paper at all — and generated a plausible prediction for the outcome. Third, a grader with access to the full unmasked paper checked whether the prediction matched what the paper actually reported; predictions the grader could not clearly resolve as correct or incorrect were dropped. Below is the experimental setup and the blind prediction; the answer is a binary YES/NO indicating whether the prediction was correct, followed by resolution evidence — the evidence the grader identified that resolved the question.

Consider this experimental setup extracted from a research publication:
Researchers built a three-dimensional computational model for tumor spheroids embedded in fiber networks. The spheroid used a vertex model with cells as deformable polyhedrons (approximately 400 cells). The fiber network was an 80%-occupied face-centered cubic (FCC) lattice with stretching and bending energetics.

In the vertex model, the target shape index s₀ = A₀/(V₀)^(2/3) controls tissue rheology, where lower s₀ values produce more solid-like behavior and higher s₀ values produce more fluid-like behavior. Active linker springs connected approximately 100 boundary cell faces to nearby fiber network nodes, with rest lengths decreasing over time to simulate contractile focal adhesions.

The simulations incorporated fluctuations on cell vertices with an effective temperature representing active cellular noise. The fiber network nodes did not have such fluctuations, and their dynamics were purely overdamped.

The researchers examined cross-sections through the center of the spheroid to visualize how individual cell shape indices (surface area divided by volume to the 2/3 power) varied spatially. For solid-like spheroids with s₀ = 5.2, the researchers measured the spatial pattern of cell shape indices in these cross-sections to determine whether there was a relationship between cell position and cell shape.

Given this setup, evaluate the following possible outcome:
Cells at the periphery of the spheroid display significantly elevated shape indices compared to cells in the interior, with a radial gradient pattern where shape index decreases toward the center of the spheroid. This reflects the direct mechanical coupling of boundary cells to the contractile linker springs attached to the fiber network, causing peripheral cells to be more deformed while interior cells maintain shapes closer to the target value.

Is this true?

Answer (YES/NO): NO